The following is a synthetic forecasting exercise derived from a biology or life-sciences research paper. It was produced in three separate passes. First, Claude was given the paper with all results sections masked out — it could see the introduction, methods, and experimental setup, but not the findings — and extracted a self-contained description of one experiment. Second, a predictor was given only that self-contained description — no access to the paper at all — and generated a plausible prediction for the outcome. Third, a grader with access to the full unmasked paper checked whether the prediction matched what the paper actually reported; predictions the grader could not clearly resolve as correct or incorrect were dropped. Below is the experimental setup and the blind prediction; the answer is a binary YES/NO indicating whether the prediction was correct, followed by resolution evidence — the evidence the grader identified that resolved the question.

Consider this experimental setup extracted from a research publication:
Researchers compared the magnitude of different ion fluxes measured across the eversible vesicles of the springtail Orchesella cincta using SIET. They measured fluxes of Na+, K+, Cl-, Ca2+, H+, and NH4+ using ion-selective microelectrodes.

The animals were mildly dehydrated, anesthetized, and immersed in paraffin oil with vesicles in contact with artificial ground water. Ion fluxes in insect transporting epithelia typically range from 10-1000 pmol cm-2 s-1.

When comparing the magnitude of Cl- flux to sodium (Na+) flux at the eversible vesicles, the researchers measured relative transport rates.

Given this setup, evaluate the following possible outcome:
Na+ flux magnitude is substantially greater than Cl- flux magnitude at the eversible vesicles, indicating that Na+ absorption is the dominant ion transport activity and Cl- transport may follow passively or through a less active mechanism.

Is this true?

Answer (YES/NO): NO